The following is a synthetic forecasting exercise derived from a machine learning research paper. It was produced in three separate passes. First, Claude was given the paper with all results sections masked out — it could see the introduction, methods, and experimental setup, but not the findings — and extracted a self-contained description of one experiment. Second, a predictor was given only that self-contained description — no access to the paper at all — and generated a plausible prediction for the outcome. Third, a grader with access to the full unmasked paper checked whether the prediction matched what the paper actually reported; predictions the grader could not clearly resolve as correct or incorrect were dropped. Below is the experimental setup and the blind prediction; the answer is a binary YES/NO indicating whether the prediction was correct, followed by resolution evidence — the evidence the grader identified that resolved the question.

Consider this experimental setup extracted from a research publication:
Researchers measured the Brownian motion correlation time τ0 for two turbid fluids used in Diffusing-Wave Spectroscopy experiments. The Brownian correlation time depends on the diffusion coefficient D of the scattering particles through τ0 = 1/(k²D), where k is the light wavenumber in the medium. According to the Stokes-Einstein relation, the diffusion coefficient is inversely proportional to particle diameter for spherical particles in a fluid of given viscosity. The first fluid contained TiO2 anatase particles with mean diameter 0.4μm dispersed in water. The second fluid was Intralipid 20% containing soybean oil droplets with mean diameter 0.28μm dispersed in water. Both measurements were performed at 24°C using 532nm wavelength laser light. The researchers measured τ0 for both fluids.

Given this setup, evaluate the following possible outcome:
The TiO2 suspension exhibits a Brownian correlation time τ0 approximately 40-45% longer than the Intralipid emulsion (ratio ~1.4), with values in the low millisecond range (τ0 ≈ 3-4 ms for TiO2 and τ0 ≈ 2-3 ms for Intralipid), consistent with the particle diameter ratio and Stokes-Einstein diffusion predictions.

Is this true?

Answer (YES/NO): YES